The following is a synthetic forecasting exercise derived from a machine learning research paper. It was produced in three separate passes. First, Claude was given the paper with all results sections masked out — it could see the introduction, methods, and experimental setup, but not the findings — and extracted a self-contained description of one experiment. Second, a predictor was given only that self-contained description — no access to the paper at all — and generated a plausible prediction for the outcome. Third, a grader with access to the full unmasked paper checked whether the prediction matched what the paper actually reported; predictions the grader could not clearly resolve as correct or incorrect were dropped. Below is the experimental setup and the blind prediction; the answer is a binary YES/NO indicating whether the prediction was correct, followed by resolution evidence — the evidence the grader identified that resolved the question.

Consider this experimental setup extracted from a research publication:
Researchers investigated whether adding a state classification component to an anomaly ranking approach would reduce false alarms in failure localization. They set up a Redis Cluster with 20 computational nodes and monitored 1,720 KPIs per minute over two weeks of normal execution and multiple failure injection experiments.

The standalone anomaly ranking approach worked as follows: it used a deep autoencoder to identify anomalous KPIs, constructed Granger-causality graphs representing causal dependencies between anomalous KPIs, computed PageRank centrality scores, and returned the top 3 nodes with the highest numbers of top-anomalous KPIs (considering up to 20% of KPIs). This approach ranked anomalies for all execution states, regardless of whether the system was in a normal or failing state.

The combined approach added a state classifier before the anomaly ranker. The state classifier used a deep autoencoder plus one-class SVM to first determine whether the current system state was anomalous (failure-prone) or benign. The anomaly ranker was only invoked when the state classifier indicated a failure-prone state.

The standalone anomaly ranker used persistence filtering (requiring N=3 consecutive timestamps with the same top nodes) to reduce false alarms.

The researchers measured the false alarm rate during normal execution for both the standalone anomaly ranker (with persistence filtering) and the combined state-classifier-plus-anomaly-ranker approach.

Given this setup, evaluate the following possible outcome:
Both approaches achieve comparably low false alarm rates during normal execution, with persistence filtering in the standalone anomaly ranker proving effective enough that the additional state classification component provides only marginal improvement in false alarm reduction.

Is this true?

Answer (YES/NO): NO